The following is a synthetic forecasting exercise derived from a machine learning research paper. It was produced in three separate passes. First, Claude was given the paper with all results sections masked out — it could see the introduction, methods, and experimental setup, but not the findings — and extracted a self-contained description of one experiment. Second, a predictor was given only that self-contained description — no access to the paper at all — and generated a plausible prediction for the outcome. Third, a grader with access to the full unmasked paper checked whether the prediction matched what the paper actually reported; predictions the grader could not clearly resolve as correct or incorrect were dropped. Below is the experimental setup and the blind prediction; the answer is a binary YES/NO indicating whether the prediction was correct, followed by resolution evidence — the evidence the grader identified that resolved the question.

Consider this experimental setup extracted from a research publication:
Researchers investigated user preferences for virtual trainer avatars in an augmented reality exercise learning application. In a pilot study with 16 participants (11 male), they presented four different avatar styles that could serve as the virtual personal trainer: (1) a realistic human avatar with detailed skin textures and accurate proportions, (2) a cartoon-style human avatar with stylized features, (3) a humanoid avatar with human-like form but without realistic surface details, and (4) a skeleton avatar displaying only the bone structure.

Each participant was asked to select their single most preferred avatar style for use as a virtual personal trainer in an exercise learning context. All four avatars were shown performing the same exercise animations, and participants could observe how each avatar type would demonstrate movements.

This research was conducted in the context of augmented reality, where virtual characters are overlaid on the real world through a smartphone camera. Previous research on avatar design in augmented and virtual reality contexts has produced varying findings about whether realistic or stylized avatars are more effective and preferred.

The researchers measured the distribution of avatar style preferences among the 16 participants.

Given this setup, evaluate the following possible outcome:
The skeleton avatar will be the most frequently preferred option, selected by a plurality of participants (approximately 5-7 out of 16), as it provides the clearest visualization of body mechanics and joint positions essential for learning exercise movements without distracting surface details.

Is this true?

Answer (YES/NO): NO